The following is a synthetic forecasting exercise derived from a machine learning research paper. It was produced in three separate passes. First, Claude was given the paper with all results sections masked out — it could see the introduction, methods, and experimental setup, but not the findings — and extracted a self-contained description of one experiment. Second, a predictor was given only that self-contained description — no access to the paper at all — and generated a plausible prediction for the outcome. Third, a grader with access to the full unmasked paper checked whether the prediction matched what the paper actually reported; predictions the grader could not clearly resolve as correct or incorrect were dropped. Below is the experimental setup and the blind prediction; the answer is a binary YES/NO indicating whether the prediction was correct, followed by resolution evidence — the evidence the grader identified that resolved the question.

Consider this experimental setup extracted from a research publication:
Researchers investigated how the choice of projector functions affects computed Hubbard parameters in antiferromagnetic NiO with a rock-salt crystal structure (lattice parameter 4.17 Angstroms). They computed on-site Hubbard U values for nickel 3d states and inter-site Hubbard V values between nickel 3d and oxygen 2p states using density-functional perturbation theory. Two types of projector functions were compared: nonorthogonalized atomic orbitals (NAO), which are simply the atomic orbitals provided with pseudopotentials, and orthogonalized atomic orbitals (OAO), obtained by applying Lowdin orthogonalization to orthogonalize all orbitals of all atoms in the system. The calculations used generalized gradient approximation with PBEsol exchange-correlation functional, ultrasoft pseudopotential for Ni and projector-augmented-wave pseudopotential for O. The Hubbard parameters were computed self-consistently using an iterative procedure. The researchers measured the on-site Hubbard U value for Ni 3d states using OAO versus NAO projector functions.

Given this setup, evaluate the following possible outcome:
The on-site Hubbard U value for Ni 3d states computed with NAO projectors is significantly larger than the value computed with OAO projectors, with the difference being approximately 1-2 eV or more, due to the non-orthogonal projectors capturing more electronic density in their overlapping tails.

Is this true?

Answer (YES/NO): NO